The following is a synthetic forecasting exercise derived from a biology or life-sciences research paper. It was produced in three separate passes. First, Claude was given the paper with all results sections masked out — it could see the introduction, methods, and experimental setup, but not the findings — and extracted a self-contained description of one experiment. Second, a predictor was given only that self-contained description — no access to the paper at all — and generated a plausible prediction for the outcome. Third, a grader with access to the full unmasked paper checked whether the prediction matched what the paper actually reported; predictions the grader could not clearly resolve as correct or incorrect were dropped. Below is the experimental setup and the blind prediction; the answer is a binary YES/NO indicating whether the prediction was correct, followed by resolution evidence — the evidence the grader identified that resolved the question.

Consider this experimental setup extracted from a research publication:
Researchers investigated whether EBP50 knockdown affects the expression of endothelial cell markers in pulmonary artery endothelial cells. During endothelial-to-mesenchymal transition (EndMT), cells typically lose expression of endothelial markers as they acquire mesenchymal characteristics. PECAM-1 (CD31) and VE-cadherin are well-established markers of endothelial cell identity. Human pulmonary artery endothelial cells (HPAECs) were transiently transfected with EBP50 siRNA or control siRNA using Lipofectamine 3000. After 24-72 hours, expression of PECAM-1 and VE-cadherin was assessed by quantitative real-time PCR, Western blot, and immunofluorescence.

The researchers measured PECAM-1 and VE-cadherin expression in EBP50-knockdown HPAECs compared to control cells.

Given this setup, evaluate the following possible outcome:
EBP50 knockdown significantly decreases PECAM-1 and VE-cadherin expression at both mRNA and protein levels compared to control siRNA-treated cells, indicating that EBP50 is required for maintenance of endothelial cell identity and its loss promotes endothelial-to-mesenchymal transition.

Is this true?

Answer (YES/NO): NO